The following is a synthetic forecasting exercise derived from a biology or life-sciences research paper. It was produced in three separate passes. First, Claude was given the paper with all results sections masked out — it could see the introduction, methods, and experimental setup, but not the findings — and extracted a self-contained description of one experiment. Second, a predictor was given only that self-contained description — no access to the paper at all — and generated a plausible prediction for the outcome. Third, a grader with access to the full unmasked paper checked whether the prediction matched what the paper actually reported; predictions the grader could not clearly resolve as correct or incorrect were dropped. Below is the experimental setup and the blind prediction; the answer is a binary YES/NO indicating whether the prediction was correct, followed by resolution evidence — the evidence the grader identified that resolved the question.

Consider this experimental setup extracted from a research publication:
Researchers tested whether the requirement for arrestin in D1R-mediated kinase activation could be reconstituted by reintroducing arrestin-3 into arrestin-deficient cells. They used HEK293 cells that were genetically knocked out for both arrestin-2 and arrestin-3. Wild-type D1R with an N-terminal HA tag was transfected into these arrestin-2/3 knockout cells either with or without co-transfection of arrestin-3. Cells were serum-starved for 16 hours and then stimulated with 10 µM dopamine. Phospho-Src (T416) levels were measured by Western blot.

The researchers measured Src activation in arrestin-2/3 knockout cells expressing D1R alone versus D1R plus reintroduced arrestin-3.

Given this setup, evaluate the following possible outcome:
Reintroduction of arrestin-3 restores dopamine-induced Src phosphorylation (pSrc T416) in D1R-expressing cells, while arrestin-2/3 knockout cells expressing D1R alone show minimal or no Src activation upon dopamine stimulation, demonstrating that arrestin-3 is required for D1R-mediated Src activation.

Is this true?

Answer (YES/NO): YES